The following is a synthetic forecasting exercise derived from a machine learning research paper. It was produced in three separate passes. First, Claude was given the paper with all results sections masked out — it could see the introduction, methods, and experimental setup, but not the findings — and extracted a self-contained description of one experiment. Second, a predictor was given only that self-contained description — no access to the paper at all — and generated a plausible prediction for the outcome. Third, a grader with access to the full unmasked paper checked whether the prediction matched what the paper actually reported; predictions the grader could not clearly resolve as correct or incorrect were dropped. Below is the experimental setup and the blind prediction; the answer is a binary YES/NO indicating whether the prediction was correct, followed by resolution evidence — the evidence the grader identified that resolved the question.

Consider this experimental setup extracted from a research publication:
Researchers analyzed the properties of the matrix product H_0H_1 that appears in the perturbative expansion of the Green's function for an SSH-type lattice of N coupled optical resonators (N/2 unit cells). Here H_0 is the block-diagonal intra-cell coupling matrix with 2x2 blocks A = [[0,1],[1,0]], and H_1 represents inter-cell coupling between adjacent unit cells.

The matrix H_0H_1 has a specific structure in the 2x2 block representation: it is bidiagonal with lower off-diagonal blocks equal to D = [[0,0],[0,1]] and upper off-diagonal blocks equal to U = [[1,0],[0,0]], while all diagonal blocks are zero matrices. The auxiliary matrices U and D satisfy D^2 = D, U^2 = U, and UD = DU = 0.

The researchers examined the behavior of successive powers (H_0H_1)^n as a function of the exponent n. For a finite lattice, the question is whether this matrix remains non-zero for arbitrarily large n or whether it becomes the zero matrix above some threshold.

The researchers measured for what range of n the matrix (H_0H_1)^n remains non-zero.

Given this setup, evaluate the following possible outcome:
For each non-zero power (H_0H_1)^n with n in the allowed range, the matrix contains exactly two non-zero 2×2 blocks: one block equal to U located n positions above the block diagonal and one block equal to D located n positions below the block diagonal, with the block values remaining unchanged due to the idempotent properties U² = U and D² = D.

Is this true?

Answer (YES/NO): NO